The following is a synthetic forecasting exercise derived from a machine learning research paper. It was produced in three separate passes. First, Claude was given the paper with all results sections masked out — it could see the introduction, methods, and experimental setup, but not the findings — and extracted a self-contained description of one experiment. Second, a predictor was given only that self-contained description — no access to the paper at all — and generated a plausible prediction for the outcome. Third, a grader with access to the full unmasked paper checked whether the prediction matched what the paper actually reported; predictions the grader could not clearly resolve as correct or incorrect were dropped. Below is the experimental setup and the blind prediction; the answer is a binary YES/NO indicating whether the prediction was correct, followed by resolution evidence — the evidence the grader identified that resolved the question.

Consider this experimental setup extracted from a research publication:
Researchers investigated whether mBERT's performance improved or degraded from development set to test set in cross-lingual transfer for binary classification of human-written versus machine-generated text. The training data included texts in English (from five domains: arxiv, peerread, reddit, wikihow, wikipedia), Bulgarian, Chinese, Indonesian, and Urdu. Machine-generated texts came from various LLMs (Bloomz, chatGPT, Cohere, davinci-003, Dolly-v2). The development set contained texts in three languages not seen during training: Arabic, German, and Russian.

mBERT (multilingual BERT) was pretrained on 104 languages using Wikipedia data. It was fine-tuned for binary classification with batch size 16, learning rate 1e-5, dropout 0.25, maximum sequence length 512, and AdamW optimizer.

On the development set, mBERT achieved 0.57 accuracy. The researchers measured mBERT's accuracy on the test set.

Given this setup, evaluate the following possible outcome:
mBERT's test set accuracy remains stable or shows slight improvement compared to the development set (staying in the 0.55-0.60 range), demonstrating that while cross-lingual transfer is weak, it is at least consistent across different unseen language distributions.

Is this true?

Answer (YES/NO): YES